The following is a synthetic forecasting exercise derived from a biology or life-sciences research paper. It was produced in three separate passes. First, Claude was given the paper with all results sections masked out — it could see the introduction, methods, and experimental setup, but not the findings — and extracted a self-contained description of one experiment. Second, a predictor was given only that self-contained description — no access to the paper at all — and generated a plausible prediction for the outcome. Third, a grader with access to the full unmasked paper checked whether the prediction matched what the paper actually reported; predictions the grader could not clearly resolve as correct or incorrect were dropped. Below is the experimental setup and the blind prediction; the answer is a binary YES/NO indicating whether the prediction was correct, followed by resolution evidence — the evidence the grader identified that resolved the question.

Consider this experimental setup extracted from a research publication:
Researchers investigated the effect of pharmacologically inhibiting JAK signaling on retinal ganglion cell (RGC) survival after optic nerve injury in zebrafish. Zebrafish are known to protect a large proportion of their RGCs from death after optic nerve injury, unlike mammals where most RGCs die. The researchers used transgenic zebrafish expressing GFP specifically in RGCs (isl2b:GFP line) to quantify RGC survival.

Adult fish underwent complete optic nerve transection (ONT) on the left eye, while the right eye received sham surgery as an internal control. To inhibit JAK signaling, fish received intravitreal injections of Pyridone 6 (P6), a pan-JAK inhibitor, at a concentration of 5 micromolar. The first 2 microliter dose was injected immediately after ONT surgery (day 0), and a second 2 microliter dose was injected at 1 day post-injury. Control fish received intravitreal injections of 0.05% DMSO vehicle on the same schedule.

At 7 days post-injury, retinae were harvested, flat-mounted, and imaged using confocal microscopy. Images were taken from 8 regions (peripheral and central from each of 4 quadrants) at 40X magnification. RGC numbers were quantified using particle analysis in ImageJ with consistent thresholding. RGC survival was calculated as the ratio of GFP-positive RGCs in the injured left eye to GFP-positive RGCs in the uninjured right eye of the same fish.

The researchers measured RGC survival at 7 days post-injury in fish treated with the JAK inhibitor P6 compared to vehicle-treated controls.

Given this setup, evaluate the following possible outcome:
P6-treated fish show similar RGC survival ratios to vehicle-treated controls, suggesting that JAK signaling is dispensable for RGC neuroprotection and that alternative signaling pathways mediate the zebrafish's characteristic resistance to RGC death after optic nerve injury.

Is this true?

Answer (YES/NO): NO